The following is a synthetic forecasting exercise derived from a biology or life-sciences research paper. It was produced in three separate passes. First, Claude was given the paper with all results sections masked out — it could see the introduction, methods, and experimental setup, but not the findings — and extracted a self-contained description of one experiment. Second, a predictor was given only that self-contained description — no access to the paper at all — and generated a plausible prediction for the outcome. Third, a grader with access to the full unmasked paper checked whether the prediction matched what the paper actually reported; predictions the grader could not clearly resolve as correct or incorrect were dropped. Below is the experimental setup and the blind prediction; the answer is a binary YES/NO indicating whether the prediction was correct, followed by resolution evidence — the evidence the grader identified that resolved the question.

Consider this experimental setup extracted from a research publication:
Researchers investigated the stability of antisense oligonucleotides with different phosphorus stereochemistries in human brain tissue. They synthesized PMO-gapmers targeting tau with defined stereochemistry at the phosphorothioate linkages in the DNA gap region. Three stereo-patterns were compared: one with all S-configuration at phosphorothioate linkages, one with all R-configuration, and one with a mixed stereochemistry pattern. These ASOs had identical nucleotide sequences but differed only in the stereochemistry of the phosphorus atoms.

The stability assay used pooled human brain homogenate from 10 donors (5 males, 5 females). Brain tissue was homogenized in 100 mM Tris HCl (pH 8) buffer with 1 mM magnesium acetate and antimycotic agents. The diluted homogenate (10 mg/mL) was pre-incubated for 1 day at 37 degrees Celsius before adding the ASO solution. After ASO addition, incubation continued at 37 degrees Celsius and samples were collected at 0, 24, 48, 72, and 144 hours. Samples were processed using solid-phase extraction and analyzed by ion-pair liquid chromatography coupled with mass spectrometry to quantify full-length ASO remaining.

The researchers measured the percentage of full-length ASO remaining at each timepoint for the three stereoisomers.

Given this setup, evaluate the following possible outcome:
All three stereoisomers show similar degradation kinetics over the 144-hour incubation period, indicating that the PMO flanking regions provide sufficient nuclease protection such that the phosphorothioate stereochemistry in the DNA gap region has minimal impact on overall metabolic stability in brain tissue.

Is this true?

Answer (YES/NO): NO